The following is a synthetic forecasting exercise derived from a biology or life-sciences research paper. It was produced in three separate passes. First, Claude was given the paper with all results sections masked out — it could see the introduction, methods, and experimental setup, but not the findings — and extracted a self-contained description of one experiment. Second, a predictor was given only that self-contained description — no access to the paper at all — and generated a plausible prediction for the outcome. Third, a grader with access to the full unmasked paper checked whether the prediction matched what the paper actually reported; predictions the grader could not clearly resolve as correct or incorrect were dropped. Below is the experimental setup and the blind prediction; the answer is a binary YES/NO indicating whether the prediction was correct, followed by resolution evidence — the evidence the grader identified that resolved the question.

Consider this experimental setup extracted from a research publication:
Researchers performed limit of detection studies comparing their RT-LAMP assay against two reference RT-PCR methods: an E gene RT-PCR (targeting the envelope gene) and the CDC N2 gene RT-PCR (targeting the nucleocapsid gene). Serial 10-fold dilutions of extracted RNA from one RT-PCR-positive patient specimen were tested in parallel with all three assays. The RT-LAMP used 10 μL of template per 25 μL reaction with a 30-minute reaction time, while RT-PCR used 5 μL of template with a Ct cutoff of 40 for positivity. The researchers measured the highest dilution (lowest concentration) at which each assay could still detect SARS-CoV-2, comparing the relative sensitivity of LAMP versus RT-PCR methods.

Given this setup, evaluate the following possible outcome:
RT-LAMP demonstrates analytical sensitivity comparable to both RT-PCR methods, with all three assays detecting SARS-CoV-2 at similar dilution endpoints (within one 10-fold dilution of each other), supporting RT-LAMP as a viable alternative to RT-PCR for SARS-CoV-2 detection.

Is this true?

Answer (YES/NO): YES